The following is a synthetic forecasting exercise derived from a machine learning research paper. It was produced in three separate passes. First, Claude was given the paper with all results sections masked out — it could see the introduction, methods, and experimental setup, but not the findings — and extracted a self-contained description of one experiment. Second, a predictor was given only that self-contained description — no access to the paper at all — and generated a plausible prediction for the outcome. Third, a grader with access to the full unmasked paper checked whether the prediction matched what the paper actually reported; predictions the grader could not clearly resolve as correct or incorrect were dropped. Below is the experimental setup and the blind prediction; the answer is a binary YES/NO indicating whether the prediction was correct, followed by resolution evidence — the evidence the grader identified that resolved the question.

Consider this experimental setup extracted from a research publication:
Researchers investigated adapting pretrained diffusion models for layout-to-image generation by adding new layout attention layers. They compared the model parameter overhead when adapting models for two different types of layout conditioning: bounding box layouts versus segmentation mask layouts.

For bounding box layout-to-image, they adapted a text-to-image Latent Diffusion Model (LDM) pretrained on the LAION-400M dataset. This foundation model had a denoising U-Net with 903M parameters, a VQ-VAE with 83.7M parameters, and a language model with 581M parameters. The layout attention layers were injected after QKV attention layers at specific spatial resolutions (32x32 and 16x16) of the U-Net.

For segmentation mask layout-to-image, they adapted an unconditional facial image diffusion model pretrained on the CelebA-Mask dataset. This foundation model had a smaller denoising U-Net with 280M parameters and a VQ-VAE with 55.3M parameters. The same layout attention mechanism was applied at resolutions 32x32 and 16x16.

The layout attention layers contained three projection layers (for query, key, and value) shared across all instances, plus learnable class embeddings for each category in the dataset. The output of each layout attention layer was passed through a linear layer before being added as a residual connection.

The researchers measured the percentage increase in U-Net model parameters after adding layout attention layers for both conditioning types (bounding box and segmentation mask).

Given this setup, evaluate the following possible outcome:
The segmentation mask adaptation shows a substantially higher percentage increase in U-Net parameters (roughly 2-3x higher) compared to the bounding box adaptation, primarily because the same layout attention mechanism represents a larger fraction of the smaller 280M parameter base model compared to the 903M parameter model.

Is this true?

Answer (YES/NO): YES